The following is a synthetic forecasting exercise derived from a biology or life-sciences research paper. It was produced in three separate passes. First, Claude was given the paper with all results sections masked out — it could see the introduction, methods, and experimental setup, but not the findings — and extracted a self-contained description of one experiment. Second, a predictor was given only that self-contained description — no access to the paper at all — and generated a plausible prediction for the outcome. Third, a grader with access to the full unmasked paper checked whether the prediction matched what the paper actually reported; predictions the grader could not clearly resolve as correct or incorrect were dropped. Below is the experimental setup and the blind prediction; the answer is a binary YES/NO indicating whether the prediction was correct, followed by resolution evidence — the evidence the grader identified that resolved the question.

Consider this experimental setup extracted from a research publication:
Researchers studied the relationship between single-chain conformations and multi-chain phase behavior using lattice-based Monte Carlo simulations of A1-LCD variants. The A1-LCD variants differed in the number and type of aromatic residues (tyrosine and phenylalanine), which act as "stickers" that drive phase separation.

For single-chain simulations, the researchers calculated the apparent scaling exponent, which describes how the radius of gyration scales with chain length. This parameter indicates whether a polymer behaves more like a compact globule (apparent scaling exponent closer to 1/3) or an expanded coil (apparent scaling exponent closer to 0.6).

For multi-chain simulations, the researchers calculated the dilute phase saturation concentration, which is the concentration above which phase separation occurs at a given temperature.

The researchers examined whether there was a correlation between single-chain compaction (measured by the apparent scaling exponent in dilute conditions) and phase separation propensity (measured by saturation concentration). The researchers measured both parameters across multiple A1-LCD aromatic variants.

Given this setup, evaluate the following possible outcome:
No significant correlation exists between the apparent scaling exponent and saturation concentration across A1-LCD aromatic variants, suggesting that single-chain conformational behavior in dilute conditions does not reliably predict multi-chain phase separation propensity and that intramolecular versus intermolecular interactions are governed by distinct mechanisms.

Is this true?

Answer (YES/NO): NO